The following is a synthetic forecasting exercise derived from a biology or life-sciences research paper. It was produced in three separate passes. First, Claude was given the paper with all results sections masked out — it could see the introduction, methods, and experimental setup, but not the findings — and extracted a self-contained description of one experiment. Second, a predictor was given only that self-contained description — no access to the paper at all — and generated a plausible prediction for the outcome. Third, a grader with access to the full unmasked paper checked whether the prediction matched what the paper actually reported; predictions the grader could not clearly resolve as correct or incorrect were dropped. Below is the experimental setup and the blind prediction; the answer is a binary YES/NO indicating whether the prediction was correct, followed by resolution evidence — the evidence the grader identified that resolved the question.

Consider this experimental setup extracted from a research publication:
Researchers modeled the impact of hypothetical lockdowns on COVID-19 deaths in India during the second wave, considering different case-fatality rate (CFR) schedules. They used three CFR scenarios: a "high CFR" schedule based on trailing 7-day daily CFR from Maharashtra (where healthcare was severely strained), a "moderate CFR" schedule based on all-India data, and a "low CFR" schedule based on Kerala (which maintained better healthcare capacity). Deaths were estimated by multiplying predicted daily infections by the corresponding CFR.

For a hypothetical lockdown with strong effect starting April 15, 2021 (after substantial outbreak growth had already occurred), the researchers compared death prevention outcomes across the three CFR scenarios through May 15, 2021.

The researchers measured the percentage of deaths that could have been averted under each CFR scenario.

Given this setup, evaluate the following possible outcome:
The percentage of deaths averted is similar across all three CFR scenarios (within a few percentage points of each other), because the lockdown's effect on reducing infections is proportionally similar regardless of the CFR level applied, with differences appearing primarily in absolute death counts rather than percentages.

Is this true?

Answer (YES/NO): NO